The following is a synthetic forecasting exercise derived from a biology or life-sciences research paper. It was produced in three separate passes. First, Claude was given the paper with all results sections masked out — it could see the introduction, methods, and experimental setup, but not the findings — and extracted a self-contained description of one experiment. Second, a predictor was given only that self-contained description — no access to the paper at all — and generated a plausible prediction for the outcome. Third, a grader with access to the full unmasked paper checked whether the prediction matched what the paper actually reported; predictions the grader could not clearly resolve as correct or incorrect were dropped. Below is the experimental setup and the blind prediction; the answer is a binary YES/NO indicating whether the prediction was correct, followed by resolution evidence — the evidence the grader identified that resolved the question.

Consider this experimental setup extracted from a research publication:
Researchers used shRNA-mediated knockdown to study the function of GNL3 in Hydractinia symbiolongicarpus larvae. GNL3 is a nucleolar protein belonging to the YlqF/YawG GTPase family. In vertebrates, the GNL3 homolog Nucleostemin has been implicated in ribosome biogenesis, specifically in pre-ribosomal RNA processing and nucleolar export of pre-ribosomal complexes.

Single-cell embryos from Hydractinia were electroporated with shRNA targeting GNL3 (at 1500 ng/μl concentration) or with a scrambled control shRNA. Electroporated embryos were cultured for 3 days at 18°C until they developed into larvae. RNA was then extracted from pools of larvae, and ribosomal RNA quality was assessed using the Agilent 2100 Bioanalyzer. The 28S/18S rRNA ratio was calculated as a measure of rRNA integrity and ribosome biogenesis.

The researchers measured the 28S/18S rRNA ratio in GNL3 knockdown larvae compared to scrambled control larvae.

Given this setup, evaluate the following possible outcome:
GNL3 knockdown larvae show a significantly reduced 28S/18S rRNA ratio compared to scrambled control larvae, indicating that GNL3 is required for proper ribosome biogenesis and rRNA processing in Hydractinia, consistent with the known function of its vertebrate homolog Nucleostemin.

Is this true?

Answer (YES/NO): NO